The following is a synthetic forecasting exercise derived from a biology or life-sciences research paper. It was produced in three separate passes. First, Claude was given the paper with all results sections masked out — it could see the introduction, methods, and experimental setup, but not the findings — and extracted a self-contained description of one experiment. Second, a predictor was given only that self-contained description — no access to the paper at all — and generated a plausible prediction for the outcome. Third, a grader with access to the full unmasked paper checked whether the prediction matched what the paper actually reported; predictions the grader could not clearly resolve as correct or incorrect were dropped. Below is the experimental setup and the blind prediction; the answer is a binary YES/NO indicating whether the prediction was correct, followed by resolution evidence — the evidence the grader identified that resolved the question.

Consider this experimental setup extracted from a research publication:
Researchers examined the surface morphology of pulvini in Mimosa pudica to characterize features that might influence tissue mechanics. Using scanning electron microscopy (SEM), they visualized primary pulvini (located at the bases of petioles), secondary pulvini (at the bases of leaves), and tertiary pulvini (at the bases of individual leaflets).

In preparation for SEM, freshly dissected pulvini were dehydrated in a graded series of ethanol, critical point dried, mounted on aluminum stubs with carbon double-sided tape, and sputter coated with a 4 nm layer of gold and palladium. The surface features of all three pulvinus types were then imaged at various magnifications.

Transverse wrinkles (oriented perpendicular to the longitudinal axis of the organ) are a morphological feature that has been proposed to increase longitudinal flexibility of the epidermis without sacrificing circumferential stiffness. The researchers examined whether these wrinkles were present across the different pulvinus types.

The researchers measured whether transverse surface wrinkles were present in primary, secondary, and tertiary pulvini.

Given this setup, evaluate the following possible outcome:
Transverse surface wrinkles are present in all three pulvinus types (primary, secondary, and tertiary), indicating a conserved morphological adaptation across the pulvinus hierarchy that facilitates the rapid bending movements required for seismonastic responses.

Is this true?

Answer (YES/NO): YES